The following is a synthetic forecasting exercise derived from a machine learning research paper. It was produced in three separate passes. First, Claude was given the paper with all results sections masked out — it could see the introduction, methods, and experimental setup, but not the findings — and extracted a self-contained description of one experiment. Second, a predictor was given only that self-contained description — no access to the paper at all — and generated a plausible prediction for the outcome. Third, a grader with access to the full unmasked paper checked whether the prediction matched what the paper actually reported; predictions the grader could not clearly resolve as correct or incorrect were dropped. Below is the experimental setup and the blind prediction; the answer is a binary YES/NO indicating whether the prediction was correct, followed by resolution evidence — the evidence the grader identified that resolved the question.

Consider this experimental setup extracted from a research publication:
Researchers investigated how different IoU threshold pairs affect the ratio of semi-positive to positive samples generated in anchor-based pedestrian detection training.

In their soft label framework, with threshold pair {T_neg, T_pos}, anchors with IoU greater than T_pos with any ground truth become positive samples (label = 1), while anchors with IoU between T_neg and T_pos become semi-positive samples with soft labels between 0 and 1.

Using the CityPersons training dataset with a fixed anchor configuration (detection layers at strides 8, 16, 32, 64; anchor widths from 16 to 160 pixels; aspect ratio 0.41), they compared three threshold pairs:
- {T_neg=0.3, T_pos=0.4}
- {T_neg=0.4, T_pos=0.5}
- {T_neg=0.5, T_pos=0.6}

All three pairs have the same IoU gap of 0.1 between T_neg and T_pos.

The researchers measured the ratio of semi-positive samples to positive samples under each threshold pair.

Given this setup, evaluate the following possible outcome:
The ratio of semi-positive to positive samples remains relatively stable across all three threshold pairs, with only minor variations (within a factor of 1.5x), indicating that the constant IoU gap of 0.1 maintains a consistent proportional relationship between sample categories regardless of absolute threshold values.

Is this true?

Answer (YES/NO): YES